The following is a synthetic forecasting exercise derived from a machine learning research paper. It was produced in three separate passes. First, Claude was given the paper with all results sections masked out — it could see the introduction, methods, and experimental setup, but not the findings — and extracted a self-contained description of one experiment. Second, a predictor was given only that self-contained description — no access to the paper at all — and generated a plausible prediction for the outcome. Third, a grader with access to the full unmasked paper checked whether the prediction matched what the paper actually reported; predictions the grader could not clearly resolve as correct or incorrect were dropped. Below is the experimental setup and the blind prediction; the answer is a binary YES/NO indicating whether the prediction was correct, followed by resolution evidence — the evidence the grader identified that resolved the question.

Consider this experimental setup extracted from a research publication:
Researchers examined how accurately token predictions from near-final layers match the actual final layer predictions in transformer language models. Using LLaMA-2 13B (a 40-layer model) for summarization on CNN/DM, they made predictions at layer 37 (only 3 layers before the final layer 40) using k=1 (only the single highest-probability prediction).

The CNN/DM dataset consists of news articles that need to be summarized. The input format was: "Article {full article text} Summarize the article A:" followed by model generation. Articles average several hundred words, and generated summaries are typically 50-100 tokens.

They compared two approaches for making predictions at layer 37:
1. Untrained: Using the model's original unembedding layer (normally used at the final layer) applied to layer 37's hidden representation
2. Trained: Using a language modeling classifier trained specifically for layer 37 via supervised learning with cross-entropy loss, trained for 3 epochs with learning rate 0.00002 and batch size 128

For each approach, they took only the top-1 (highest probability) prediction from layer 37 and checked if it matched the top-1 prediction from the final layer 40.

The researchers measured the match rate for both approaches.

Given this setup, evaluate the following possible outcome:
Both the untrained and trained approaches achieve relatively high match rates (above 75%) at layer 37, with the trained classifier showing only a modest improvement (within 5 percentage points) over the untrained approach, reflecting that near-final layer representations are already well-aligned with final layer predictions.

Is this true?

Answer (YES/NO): NO